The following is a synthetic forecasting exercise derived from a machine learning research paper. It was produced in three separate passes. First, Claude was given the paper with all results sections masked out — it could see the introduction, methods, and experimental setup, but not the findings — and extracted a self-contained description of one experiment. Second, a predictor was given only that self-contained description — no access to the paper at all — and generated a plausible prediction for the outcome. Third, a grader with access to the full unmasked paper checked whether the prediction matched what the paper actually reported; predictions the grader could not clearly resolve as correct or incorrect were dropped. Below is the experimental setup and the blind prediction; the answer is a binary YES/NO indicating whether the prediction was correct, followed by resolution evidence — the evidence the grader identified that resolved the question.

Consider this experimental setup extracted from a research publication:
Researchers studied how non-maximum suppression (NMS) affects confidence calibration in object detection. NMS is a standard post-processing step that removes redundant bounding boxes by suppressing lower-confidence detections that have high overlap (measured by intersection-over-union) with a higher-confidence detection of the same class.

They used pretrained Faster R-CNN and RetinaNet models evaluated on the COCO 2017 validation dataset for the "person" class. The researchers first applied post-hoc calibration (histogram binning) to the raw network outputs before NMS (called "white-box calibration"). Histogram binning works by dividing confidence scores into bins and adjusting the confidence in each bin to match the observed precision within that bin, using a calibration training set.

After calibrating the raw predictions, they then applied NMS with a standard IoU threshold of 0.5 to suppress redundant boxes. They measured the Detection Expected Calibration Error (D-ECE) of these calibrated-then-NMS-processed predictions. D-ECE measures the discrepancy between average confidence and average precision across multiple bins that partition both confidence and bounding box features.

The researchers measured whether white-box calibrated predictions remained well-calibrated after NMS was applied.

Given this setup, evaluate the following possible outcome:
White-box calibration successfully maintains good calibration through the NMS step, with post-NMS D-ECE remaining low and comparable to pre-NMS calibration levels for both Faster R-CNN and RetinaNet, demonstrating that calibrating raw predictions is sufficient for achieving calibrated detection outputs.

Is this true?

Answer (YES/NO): NO